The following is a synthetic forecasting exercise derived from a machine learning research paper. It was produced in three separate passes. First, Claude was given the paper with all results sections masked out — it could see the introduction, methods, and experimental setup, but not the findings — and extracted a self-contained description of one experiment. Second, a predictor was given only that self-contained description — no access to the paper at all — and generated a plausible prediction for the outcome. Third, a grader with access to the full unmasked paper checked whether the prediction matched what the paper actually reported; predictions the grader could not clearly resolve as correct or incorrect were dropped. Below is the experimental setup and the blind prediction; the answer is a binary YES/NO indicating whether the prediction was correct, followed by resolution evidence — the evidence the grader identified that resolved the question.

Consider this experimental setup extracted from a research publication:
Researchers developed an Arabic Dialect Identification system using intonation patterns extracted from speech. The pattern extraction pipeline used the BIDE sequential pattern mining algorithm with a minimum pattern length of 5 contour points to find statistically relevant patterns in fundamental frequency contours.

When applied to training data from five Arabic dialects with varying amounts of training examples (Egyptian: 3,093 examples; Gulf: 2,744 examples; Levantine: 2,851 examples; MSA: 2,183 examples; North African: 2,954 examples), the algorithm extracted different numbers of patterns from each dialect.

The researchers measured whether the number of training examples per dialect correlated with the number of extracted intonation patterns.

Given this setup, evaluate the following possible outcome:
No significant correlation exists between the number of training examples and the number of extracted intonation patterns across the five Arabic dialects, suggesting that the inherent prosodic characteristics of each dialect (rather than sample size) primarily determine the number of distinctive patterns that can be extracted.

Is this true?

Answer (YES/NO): YES